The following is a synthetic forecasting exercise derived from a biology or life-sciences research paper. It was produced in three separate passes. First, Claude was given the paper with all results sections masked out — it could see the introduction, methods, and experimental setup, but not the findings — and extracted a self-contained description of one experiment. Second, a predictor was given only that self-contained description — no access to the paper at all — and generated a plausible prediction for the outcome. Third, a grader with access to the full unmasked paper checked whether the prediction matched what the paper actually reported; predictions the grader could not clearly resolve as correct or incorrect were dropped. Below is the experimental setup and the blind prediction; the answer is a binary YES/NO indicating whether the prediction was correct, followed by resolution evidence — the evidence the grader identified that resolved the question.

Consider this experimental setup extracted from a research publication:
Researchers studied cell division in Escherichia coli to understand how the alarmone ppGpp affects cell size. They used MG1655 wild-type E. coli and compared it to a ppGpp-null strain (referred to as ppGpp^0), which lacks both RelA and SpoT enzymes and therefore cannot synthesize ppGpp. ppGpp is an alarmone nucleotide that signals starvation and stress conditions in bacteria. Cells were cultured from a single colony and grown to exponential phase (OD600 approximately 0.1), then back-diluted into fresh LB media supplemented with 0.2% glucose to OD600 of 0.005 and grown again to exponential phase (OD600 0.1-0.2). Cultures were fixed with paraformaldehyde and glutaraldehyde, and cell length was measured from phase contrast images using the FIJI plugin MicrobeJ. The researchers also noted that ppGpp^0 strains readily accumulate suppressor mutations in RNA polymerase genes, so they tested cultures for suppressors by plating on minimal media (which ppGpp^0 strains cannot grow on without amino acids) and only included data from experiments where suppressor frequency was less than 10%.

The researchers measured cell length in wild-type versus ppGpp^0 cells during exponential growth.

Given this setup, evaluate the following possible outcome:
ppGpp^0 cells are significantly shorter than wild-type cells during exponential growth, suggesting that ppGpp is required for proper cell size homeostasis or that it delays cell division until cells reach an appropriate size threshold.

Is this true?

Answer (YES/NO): NO